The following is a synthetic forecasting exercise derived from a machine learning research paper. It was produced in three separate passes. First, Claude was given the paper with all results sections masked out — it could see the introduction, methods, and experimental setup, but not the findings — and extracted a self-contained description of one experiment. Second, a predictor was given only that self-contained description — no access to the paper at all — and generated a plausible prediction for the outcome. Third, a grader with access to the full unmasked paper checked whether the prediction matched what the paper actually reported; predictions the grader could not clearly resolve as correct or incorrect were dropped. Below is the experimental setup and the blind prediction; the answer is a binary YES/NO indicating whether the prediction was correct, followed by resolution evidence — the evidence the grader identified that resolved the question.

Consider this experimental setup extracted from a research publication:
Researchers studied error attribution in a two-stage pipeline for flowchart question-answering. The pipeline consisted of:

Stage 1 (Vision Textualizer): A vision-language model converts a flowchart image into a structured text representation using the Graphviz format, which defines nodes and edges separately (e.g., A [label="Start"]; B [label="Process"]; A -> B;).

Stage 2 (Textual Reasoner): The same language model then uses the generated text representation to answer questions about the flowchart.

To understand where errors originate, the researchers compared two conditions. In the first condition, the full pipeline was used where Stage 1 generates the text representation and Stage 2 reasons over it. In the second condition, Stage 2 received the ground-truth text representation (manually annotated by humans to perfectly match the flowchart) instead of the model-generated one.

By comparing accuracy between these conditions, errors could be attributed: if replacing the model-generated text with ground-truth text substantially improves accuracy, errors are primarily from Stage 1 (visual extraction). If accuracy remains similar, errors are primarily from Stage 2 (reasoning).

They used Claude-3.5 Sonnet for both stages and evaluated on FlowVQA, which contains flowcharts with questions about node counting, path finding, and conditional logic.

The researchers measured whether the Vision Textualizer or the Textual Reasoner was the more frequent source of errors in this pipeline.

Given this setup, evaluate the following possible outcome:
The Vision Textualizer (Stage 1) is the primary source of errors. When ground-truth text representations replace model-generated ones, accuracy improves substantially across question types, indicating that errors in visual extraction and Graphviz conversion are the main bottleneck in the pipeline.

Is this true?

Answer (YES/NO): YES